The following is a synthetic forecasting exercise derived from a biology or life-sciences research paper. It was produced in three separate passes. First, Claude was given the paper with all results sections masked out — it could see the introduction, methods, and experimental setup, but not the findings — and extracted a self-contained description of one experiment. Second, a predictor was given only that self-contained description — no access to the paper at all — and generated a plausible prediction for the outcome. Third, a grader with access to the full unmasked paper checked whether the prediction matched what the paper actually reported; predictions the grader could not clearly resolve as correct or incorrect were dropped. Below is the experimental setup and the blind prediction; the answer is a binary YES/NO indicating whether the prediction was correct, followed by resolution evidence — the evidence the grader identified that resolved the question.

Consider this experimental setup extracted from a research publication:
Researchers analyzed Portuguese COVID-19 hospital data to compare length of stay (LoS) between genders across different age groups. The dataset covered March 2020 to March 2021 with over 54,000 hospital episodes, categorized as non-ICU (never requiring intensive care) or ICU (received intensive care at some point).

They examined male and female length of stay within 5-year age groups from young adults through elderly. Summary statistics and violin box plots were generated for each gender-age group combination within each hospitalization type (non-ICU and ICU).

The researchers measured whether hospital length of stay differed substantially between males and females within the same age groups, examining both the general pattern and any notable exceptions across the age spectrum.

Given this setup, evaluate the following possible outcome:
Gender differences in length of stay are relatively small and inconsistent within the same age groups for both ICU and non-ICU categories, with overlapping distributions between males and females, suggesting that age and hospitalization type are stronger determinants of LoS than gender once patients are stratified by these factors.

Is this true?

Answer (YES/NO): YES